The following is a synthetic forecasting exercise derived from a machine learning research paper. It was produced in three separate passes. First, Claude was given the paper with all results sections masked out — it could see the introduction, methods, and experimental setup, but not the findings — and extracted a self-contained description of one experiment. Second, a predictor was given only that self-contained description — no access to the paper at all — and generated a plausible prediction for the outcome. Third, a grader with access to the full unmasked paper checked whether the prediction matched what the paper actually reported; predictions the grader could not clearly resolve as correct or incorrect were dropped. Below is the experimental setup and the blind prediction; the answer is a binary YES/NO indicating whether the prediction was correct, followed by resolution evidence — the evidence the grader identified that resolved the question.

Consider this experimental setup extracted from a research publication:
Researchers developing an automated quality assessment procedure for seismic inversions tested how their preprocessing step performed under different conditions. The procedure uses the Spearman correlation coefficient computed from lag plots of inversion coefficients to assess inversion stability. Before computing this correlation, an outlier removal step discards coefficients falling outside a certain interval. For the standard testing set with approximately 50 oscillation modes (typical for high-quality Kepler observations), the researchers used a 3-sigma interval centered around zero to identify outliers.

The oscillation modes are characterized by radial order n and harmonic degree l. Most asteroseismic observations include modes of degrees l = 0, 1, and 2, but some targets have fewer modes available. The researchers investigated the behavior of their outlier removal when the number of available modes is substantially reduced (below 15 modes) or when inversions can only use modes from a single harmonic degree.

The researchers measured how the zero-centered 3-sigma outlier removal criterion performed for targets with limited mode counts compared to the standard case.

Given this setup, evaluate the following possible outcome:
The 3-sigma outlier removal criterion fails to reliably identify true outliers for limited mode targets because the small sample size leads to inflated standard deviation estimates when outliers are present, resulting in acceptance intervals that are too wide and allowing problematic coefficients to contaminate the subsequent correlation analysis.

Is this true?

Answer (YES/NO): NO